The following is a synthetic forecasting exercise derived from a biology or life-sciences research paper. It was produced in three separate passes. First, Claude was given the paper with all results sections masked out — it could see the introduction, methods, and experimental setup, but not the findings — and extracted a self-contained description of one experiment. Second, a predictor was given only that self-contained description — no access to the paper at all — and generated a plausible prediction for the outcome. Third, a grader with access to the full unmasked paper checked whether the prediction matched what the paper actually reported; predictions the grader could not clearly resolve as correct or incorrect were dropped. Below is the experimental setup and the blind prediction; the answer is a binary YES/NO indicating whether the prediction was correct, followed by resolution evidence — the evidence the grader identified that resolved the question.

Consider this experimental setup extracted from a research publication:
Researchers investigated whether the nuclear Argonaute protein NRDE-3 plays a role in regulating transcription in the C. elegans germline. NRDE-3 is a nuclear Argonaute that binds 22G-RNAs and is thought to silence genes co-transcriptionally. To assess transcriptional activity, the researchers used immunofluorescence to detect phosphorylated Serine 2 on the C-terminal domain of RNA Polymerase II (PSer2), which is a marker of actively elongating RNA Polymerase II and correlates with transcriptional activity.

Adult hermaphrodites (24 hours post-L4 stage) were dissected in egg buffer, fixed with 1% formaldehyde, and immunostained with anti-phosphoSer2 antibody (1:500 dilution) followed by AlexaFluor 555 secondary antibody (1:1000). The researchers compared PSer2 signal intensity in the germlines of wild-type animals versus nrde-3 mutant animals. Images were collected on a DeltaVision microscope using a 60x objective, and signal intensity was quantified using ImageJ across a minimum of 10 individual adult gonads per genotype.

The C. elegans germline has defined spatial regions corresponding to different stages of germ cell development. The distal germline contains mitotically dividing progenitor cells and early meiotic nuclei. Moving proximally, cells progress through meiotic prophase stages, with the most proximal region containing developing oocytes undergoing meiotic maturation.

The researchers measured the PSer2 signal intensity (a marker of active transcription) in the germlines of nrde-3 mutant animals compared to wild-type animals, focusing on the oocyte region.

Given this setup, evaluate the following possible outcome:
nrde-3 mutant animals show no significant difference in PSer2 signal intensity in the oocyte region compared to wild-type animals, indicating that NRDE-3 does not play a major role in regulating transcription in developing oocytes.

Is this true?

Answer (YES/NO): NO